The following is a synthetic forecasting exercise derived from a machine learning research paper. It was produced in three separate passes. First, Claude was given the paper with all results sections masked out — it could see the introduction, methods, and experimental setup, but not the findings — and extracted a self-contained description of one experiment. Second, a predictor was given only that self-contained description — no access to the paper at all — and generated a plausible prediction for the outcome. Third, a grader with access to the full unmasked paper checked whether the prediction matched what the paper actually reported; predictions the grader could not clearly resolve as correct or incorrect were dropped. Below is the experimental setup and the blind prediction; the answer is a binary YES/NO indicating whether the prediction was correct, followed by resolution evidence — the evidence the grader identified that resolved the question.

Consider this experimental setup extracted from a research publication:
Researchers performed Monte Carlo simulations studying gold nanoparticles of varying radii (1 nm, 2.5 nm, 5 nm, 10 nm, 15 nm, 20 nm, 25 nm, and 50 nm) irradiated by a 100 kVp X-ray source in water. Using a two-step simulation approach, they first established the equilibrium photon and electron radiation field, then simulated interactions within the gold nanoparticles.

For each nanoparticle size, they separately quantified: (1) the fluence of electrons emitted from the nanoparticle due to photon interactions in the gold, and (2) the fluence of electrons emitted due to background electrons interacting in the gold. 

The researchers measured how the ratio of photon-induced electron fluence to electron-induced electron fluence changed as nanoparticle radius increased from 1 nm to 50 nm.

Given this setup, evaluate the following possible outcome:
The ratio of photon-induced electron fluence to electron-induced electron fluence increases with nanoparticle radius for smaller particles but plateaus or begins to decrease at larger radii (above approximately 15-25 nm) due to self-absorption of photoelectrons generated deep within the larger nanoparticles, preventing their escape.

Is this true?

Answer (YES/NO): NO